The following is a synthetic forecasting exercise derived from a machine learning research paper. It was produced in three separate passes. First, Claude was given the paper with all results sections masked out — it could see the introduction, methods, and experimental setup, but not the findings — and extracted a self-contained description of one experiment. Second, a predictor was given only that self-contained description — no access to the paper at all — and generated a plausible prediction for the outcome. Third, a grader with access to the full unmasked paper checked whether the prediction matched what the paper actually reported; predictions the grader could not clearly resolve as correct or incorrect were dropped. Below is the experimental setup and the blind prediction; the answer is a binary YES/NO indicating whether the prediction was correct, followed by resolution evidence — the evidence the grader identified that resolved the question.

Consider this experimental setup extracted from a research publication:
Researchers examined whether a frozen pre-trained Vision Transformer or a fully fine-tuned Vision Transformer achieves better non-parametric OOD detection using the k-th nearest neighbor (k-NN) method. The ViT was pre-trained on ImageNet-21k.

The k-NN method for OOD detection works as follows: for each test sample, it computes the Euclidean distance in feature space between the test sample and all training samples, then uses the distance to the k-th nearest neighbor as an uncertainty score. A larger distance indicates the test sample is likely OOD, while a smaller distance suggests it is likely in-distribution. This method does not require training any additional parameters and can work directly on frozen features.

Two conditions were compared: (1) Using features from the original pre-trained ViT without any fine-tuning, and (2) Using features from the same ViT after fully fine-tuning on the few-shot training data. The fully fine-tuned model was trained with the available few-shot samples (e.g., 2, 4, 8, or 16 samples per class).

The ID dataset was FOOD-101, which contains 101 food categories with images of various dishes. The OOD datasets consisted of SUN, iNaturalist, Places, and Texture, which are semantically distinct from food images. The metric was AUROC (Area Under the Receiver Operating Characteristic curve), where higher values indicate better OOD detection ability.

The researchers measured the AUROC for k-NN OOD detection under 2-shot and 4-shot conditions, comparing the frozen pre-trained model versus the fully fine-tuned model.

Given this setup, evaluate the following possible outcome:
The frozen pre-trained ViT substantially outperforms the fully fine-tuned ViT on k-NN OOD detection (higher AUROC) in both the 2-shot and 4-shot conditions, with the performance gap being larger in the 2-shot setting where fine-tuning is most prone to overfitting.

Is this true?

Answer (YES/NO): YES